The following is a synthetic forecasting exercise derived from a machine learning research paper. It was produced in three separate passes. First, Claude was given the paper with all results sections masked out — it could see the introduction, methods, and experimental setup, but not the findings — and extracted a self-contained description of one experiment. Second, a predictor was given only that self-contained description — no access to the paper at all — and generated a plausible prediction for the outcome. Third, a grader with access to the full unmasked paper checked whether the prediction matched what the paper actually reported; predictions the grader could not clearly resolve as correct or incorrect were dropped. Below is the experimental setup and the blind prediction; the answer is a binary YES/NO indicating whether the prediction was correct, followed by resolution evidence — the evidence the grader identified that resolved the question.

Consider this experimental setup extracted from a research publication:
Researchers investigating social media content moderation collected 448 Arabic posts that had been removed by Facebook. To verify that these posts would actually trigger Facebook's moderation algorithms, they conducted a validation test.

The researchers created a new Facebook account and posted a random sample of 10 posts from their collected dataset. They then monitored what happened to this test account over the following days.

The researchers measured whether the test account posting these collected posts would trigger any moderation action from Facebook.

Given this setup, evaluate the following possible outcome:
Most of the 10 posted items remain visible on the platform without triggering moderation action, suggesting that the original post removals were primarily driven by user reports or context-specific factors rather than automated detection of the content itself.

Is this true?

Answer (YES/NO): NO